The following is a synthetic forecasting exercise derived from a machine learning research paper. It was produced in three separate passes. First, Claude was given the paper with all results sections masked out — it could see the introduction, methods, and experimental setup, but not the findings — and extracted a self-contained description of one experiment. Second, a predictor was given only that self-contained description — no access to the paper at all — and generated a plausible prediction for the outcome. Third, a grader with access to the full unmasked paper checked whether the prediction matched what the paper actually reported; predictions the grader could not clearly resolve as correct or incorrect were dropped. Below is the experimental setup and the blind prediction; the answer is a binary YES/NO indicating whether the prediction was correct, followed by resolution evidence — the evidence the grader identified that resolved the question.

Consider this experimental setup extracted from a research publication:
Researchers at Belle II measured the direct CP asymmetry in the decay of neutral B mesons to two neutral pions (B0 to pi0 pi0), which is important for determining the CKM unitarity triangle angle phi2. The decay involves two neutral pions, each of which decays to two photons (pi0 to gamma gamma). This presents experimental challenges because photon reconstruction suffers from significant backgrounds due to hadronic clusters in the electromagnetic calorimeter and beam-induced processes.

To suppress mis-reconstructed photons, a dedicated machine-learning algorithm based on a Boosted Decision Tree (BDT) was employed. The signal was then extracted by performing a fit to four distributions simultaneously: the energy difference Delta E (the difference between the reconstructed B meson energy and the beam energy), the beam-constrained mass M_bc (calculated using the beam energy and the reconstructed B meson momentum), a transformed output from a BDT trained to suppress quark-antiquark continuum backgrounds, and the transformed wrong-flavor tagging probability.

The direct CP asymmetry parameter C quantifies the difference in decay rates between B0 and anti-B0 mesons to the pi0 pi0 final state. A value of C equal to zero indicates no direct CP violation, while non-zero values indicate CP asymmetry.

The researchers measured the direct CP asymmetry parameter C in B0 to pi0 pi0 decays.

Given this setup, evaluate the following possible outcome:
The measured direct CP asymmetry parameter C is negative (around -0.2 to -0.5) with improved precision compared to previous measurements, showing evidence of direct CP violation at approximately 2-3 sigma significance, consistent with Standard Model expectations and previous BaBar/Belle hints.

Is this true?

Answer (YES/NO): NO